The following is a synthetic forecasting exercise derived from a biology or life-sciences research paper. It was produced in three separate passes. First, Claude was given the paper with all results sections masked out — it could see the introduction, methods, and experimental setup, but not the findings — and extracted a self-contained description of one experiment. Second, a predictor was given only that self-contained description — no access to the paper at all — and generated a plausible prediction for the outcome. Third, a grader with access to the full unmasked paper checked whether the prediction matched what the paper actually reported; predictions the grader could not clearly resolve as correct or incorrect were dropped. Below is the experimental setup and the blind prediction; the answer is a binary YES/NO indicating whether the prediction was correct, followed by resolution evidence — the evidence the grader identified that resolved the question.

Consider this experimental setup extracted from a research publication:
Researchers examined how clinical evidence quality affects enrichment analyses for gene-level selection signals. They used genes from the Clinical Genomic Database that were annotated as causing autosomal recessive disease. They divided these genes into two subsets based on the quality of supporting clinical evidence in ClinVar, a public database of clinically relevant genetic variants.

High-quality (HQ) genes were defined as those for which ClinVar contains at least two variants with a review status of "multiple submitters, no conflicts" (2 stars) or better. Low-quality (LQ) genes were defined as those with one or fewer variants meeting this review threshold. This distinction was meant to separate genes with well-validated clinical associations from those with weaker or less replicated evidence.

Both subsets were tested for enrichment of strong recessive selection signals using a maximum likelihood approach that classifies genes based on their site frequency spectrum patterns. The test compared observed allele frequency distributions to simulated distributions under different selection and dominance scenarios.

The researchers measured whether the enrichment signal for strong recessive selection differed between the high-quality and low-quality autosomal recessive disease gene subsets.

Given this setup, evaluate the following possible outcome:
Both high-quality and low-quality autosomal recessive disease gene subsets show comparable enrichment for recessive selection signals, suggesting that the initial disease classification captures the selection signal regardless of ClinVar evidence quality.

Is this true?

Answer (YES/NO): NO